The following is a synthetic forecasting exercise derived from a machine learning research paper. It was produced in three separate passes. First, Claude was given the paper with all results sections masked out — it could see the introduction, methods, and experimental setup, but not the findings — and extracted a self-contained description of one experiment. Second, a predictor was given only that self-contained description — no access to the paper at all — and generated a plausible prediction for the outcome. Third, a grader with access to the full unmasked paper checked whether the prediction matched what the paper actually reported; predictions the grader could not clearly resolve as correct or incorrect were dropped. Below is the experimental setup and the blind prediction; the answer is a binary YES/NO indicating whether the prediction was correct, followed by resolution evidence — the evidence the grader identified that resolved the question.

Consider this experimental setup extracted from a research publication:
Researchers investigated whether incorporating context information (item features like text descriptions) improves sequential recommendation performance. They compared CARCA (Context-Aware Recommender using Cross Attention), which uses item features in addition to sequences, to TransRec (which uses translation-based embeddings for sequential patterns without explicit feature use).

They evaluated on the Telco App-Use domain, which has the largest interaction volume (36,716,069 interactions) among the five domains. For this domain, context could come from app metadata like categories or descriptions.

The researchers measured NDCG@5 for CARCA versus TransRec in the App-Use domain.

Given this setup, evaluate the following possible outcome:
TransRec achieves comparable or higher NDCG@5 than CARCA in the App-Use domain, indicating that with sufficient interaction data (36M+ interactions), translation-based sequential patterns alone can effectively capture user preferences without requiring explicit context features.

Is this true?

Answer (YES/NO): YES